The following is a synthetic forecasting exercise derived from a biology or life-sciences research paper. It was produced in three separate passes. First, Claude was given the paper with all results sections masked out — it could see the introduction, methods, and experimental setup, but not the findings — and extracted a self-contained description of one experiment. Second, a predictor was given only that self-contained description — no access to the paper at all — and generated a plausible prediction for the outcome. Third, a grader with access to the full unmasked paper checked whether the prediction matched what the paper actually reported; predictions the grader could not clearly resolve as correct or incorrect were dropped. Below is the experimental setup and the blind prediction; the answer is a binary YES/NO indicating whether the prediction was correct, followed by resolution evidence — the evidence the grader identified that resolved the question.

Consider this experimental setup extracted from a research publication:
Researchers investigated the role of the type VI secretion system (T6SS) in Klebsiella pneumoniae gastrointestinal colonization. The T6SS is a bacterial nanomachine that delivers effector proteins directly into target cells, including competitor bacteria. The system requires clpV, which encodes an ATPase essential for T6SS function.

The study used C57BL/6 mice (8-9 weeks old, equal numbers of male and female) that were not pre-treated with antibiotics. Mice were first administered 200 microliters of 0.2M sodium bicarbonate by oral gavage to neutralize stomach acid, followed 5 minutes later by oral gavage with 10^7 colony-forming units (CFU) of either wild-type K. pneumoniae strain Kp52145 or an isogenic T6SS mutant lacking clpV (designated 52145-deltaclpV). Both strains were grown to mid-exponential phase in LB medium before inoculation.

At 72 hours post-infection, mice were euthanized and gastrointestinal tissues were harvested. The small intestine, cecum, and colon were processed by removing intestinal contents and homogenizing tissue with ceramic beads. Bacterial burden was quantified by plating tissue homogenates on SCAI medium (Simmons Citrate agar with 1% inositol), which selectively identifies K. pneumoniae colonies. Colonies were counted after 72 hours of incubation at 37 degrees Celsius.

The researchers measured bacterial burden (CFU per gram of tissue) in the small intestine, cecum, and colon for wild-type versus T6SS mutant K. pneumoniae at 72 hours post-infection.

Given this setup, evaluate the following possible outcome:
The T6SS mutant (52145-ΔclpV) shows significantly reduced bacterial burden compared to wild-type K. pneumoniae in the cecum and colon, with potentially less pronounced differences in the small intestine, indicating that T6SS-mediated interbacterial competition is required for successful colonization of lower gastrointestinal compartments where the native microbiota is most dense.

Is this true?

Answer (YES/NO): NO